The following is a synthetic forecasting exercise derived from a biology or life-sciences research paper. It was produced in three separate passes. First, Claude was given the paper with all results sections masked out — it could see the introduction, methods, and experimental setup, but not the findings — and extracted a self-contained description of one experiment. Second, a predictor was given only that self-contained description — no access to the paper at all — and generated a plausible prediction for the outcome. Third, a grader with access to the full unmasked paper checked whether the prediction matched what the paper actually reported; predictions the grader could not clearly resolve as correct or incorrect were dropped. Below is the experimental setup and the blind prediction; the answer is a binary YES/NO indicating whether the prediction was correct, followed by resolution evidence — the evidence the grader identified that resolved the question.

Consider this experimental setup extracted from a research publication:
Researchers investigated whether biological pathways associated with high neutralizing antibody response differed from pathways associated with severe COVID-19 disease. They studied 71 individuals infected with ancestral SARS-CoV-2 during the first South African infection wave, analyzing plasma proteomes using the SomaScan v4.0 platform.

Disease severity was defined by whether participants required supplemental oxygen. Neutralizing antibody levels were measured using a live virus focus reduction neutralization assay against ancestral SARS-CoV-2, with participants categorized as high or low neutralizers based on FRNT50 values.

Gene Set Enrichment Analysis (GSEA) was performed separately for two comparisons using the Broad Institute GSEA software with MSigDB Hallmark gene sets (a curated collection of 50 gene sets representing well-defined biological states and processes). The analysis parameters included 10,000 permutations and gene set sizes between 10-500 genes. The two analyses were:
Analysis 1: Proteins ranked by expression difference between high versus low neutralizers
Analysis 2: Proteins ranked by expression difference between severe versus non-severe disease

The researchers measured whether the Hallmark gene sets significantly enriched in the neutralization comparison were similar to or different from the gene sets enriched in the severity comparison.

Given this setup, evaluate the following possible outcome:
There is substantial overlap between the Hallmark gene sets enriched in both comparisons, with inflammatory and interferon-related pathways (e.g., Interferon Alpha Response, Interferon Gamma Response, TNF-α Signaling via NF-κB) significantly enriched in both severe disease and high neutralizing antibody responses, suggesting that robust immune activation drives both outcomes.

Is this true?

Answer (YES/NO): NO